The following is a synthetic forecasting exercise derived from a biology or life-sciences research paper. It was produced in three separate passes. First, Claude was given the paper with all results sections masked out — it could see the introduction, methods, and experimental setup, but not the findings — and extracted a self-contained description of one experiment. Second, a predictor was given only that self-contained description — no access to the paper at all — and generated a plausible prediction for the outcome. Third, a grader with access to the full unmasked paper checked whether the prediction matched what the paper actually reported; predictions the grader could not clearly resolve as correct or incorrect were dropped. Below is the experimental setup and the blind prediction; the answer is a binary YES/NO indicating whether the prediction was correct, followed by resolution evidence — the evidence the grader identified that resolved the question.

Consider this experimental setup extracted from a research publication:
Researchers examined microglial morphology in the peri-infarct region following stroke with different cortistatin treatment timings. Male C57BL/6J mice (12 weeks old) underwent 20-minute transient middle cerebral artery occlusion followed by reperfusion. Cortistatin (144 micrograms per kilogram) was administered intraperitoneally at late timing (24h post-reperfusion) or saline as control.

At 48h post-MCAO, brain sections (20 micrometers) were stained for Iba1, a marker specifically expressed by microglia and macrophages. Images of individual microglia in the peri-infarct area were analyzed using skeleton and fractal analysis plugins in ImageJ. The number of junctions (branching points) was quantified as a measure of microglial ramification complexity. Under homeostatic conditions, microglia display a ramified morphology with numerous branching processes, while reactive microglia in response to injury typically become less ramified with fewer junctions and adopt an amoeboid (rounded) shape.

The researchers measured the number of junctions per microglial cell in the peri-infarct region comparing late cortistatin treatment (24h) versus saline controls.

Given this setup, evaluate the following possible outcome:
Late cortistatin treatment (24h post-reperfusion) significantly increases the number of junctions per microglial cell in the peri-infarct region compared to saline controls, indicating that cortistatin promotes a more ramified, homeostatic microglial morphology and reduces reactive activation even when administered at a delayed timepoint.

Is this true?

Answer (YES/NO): NO